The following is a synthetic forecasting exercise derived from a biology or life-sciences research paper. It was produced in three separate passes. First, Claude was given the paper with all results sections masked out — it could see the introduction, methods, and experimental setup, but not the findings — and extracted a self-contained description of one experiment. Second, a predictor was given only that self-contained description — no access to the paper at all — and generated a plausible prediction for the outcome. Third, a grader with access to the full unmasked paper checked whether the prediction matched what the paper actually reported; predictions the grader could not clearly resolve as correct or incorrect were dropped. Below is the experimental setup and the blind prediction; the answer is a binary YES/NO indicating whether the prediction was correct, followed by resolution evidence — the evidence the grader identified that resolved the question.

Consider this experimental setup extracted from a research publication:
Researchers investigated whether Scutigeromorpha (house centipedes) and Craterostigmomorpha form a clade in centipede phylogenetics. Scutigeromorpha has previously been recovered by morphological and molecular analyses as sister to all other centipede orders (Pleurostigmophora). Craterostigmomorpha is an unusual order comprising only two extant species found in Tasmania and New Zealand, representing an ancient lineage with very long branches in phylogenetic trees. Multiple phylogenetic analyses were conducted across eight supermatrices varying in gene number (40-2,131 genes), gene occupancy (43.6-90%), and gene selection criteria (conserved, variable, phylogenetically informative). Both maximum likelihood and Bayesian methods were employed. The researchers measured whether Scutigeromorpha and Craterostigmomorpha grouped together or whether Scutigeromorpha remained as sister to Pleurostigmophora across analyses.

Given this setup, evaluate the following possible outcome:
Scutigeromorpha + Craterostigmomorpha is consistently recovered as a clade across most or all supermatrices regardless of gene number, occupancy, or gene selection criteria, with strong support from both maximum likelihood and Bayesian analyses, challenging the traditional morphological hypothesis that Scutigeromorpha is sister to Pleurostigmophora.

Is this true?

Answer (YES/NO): NO